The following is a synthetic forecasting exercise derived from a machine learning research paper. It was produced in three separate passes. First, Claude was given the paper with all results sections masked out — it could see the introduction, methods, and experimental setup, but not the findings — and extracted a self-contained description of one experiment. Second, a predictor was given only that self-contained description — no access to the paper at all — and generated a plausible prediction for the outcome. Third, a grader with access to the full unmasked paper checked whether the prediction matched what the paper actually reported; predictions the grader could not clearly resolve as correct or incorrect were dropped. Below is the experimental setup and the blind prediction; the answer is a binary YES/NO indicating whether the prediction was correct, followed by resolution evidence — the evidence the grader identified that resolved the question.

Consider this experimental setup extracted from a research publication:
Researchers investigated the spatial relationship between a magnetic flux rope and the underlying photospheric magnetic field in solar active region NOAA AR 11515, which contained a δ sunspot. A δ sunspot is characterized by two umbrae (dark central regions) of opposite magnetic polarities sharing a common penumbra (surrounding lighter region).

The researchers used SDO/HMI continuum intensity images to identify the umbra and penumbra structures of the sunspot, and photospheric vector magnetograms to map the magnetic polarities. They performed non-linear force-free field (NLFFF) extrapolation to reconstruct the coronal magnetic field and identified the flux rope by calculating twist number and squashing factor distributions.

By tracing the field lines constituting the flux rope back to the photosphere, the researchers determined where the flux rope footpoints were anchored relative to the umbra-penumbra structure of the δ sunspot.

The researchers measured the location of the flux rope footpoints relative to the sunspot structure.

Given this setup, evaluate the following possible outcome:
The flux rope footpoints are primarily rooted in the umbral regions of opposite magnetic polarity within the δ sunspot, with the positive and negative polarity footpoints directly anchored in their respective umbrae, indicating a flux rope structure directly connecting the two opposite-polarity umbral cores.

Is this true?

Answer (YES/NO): NO